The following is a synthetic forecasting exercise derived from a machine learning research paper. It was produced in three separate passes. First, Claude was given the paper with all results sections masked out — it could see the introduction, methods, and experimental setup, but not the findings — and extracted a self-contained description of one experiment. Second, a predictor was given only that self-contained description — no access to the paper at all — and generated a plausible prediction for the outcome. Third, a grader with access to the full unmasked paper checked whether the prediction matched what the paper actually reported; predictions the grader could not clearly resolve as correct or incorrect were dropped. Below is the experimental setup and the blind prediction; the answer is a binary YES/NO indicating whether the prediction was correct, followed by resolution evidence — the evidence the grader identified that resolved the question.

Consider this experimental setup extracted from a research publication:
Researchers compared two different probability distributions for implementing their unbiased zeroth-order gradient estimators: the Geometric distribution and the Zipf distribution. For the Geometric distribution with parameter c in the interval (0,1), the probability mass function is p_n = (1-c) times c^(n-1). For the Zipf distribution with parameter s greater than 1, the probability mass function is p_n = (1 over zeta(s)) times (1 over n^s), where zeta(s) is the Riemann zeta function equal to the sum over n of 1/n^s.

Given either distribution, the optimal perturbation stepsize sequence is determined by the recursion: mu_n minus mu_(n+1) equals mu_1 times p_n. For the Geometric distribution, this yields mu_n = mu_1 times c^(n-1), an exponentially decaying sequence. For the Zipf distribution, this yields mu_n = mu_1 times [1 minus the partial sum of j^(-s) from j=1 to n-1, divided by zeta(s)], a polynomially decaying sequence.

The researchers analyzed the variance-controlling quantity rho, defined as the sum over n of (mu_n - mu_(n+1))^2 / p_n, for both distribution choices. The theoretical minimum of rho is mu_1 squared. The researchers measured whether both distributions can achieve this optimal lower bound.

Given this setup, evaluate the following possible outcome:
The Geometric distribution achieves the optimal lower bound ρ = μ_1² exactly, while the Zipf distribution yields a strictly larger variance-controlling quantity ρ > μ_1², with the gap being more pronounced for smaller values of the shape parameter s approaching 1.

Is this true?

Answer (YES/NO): NO